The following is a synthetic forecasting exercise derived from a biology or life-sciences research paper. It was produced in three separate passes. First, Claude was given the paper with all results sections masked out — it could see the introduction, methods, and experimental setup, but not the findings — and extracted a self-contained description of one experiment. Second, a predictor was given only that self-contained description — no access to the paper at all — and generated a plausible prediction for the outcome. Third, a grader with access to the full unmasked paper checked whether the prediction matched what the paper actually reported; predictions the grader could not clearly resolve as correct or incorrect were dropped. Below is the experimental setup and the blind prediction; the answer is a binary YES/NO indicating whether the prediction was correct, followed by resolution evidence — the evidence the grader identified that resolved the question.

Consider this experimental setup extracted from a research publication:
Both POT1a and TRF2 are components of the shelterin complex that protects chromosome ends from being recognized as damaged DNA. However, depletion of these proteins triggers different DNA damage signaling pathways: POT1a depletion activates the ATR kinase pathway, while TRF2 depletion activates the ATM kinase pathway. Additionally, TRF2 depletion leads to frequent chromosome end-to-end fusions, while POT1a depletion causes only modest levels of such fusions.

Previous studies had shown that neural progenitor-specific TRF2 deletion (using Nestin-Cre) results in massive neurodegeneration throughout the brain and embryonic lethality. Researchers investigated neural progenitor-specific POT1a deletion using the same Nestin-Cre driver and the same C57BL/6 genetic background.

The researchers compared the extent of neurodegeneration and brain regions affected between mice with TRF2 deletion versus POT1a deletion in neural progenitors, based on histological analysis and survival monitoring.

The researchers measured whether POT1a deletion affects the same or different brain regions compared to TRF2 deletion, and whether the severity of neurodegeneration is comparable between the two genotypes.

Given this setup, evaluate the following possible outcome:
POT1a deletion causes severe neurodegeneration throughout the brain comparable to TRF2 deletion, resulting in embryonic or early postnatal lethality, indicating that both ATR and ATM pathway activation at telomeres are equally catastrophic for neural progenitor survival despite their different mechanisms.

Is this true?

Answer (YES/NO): NO